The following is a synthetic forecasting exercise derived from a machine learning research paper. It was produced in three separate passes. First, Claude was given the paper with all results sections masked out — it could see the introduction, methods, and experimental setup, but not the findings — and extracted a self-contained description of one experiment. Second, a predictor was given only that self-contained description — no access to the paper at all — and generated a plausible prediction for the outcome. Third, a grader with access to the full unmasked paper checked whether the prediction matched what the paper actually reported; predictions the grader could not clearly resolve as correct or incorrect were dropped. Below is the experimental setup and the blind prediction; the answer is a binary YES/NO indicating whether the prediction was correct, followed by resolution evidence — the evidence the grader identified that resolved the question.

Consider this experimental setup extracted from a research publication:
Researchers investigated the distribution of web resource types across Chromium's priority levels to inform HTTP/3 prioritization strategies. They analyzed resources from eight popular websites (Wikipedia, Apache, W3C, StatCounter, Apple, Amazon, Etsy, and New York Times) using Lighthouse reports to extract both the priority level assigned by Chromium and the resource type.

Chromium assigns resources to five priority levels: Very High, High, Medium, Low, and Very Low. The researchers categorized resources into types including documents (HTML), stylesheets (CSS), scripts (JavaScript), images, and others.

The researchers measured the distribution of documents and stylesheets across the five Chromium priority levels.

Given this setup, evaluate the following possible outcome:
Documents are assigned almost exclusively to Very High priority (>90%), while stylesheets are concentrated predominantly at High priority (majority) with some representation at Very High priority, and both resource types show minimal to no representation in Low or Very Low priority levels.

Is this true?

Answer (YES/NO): NO